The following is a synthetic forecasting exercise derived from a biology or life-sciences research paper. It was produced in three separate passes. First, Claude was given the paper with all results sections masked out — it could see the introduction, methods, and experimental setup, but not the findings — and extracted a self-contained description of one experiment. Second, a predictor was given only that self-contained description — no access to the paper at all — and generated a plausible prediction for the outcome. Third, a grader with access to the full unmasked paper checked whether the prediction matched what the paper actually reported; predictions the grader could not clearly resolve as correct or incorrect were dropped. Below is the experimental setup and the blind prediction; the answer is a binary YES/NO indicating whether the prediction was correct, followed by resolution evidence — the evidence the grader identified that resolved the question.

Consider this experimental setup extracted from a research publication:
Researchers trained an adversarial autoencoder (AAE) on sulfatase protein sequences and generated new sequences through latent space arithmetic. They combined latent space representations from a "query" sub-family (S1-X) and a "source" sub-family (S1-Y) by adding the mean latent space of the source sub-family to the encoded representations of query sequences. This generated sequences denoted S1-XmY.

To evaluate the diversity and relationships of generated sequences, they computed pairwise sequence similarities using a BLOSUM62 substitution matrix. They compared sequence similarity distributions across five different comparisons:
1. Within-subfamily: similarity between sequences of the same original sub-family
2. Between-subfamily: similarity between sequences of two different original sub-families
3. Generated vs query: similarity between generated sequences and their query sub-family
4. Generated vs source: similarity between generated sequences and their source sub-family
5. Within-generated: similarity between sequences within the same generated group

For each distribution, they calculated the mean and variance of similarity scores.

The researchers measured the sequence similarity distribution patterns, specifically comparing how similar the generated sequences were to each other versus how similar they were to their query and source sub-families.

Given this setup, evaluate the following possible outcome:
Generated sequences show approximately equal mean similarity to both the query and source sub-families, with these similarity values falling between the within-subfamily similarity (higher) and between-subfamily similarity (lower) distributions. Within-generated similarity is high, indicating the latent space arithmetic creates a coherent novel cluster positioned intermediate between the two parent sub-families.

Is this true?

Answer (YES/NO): YES